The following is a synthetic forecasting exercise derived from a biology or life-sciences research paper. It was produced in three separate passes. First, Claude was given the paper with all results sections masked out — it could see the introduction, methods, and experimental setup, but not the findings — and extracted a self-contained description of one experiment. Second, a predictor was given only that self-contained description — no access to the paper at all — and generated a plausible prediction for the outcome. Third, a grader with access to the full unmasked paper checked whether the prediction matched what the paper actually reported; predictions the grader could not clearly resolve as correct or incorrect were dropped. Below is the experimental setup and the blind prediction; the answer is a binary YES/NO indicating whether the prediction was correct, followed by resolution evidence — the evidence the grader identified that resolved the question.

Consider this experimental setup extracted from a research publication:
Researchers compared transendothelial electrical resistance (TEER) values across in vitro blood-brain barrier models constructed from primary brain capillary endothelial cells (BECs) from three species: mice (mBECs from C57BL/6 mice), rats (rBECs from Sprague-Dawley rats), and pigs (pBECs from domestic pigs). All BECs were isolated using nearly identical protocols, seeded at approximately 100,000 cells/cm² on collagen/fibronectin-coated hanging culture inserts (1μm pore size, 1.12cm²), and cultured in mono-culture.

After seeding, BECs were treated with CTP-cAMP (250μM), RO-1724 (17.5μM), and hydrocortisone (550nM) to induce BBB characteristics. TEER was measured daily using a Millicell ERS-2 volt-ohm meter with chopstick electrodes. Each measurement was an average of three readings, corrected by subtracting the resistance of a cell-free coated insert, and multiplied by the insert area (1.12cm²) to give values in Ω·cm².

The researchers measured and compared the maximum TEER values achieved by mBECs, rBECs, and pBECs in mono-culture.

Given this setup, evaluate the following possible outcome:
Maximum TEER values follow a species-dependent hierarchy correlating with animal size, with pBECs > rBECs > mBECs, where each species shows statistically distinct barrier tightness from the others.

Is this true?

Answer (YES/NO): NO